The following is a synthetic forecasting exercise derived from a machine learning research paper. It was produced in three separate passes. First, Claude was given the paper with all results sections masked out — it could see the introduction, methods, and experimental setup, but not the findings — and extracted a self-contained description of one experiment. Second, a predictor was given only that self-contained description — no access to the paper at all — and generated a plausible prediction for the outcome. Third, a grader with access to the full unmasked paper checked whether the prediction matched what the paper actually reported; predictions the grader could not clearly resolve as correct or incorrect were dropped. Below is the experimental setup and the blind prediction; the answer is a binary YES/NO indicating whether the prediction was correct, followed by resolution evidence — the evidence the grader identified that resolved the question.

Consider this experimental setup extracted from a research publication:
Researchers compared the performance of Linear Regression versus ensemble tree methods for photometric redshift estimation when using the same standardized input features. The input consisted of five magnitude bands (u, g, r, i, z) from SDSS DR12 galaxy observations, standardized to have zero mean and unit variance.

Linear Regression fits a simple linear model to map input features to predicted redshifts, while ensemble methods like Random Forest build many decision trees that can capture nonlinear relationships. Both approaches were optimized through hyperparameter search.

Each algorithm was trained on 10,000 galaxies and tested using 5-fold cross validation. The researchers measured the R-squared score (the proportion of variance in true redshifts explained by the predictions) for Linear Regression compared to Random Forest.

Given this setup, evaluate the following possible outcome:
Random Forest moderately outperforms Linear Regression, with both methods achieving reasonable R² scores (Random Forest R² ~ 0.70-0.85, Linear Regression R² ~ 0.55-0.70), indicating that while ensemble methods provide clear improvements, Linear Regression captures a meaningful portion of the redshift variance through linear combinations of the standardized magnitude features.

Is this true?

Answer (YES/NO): NO